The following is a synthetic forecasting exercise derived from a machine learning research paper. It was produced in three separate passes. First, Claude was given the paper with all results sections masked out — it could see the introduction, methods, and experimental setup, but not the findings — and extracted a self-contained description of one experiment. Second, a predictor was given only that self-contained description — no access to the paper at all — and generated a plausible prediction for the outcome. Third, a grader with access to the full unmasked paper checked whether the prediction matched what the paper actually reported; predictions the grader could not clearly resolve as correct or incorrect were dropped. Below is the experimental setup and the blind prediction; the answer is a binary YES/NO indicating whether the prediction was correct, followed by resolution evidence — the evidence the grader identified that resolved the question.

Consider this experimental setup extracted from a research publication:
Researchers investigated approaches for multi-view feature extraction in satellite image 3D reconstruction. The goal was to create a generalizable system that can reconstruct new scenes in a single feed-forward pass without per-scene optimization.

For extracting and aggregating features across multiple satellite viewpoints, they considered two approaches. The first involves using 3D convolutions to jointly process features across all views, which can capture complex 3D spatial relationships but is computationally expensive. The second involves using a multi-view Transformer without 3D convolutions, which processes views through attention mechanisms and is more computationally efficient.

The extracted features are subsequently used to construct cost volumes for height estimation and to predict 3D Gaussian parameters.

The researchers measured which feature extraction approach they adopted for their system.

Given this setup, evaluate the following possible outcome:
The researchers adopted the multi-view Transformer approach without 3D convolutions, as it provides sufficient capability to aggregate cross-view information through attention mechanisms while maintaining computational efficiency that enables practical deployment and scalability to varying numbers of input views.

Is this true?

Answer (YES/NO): YES